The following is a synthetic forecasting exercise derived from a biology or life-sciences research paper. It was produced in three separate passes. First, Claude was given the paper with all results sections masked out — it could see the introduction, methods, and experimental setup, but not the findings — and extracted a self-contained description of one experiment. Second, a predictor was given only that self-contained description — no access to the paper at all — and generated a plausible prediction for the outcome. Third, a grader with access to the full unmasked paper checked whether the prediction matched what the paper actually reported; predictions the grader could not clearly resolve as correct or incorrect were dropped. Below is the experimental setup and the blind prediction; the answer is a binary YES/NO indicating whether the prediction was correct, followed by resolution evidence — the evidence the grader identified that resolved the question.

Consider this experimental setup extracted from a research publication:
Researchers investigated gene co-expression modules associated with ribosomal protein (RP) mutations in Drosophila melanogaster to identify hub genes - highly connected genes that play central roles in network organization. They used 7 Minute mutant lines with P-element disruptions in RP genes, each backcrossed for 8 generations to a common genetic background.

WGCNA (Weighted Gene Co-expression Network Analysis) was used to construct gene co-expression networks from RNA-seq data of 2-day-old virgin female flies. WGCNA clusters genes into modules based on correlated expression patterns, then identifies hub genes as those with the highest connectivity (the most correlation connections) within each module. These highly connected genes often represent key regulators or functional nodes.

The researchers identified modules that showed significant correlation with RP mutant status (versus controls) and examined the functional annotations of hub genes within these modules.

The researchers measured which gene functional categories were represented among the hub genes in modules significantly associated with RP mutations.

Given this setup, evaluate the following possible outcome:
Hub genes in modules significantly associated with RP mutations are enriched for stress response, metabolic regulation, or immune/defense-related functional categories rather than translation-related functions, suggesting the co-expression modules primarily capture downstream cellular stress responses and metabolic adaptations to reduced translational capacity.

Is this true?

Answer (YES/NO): NO